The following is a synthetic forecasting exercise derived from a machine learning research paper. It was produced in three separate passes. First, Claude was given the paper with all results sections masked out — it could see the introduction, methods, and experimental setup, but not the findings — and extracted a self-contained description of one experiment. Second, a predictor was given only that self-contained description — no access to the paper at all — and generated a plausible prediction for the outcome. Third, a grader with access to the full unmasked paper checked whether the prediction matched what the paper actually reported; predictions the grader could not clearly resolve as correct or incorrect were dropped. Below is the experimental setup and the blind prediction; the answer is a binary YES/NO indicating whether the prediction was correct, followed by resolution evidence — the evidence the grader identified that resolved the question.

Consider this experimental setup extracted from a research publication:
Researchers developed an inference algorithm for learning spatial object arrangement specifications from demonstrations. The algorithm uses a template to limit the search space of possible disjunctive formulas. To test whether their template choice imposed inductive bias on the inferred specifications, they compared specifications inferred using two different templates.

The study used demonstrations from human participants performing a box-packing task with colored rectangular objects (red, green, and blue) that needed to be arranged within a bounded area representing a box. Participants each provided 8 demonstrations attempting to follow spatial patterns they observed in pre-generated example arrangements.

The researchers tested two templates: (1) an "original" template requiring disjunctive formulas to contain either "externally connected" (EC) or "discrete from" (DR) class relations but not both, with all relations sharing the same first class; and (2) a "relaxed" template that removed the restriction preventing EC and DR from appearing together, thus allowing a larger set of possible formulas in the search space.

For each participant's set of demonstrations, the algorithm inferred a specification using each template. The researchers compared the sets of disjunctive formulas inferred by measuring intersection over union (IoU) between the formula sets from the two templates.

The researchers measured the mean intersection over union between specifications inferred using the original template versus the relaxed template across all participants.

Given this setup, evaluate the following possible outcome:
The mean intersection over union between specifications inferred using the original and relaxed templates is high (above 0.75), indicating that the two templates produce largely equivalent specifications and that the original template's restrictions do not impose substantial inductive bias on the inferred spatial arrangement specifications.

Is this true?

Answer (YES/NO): YES